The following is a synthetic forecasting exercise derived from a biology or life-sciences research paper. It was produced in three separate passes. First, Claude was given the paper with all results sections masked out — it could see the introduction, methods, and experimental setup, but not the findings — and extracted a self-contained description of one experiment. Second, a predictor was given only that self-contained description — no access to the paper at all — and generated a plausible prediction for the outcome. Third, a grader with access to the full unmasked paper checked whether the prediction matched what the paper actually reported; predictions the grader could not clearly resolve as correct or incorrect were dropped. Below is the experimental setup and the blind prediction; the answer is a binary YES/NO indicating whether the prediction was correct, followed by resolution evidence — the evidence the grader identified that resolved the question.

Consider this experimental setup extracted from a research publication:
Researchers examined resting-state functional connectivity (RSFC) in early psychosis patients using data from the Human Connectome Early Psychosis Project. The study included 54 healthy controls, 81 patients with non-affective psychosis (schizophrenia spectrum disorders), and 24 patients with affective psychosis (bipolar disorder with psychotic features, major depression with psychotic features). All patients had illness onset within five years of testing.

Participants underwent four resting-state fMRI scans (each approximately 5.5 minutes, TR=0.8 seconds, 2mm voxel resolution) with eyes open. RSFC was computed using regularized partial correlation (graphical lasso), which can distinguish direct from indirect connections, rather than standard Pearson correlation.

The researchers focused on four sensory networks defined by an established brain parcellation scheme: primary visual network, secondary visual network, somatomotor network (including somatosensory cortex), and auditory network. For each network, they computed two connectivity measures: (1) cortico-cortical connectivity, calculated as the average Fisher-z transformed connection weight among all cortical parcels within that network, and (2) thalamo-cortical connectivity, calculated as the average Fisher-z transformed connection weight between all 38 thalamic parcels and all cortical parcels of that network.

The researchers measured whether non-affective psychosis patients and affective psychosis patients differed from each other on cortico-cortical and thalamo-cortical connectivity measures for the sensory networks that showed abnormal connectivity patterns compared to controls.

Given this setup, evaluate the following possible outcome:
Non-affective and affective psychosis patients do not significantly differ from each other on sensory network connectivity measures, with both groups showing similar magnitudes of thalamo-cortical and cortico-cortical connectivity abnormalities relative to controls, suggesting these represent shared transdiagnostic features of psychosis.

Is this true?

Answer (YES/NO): YES